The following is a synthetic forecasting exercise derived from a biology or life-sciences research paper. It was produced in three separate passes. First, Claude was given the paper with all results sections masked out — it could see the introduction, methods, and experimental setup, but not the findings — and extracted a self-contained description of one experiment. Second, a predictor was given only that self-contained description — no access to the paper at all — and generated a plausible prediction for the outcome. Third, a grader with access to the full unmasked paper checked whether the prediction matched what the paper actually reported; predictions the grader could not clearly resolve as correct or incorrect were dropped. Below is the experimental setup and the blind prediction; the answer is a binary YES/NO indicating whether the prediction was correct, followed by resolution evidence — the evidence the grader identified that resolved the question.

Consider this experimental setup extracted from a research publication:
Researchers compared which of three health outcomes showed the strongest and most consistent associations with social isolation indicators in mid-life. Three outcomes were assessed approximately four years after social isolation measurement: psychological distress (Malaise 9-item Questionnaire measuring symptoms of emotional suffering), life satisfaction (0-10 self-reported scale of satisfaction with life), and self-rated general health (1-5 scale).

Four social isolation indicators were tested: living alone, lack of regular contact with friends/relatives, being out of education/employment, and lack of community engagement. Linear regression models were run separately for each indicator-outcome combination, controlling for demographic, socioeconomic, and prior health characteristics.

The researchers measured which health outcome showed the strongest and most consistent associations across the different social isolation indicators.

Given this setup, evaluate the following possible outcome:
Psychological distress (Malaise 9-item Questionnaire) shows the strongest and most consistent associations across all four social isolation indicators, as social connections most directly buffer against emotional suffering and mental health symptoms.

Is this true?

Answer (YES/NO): NO